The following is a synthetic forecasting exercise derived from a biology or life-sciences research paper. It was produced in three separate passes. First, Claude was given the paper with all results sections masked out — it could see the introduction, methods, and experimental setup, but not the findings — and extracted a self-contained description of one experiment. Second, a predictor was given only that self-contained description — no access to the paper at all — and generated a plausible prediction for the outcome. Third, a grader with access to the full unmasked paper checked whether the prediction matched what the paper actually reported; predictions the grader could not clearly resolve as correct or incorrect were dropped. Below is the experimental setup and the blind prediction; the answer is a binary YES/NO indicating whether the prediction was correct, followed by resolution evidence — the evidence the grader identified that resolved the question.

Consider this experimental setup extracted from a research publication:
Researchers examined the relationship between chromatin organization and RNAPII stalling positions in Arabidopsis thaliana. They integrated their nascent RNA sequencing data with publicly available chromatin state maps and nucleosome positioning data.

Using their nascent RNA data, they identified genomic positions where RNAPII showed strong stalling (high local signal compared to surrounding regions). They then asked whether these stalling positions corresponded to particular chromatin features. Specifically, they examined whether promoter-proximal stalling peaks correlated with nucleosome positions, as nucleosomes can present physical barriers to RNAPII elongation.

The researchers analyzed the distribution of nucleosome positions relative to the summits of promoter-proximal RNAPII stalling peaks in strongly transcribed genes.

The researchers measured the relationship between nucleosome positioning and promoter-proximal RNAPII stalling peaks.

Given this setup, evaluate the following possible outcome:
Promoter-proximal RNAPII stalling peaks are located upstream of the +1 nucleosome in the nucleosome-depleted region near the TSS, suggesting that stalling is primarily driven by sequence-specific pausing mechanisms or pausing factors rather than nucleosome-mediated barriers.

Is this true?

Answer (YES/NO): NO